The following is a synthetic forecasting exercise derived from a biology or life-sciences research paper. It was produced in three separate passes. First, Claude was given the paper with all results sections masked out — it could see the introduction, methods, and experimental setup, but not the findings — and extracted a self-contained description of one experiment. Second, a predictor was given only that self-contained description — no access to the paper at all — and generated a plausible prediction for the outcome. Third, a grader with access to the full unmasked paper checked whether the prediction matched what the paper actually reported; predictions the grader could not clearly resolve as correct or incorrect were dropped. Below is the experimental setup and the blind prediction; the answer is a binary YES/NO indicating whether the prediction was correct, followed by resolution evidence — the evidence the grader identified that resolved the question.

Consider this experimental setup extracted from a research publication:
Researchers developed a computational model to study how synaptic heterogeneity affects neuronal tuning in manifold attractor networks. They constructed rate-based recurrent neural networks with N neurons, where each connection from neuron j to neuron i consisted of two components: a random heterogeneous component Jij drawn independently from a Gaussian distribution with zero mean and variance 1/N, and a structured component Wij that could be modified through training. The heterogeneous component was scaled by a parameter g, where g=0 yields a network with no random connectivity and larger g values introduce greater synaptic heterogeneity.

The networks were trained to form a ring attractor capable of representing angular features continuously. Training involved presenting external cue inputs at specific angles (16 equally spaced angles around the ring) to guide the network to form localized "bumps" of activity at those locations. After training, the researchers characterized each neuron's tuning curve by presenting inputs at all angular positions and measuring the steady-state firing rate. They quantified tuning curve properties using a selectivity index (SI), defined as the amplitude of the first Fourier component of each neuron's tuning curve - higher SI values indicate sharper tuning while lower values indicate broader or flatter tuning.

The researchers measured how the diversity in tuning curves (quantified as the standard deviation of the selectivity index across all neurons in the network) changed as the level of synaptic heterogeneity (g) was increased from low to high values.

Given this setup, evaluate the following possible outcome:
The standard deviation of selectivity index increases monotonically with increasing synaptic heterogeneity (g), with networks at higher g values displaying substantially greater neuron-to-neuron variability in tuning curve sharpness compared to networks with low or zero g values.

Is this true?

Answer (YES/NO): YES